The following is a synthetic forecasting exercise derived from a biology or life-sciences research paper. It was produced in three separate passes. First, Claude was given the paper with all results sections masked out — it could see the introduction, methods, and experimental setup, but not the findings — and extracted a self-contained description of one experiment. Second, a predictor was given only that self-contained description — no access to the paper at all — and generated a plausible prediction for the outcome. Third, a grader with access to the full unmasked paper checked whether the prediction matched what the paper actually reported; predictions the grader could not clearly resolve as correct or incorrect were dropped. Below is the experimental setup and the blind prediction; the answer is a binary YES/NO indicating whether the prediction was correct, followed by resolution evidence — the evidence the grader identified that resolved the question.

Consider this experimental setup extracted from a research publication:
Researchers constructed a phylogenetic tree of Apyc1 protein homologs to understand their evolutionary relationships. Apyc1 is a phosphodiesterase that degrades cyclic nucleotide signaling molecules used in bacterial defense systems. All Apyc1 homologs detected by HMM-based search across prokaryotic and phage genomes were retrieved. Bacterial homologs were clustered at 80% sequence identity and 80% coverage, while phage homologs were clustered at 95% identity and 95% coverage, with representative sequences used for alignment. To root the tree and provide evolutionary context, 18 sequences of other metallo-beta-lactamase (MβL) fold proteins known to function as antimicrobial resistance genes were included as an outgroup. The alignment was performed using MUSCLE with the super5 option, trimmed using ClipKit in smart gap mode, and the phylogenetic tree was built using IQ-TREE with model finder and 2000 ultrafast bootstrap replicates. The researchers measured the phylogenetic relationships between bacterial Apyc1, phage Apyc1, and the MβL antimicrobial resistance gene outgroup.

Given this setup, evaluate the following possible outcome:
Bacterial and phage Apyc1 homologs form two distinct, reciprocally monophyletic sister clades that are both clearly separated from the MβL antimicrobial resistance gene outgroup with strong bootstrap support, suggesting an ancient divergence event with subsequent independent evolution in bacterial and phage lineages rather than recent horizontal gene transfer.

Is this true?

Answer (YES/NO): NO